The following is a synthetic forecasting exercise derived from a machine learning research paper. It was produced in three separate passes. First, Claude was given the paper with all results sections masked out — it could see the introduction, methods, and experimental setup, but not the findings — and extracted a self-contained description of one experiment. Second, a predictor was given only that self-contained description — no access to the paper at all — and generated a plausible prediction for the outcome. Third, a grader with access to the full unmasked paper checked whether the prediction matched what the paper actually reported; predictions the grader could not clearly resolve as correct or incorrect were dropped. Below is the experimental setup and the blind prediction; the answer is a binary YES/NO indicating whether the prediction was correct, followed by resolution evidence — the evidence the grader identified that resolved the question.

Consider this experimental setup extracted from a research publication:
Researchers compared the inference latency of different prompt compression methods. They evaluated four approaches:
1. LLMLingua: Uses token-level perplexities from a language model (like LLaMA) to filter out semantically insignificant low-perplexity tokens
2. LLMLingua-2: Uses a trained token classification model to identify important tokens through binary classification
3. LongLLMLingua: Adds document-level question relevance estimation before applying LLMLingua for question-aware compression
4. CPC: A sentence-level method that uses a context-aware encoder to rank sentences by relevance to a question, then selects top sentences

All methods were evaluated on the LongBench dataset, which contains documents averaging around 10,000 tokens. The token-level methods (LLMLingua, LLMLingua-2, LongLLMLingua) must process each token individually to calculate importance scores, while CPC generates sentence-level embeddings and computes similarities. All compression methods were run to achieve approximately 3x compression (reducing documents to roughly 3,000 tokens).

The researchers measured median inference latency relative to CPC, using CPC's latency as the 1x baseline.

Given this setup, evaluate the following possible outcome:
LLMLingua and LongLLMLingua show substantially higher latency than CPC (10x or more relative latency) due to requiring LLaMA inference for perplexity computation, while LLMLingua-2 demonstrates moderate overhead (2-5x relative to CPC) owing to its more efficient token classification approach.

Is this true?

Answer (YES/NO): NO